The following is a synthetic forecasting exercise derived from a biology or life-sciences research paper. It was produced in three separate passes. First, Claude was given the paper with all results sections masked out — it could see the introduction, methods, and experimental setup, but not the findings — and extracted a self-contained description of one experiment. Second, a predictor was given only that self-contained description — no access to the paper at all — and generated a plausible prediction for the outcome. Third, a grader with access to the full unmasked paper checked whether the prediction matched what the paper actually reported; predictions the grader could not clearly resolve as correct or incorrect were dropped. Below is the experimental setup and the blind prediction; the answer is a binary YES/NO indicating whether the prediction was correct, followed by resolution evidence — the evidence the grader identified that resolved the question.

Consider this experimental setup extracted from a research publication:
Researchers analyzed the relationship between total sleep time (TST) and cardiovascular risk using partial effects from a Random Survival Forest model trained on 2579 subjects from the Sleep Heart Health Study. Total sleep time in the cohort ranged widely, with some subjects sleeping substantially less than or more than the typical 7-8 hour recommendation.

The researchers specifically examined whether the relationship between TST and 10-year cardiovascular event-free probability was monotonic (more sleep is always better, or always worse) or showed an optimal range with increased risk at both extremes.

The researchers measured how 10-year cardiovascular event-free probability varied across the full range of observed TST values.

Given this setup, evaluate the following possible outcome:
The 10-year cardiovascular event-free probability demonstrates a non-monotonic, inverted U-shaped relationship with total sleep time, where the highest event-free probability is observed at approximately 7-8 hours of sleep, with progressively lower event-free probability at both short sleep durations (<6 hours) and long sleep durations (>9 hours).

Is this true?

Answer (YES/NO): NO